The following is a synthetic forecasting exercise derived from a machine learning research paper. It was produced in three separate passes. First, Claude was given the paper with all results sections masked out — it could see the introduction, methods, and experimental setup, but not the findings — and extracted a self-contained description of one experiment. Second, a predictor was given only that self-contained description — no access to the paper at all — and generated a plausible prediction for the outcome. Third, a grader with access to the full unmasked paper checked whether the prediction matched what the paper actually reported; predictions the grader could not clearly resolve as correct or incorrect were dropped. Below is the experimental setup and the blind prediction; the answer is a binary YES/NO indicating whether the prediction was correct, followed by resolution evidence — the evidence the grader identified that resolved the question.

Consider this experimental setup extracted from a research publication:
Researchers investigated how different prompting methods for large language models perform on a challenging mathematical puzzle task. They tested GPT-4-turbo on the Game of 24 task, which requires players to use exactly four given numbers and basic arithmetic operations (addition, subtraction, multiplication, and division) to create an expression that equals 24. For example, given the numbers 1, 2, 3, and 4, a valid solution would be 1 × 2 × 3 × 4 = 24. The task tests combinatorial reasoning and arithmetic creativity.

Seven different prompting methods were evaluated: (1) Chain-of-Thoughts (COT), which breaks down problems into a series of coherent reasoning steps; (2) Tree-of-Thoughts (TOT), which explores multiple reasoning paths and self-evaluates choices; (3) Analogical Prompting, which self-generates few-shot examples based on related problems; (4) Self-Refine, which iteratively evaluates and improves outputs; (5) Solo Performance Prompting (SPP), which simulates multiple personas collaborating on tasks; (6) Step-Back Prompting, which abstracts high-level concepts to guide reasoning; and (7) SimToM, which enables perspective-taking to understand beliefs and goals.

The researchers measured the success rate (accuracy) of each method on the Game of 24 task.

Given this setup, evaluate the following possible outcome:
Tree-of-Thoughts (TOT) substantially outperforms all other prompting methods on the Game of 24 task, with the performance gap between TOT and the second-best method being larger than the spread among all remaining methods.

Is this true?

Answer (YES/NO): NO